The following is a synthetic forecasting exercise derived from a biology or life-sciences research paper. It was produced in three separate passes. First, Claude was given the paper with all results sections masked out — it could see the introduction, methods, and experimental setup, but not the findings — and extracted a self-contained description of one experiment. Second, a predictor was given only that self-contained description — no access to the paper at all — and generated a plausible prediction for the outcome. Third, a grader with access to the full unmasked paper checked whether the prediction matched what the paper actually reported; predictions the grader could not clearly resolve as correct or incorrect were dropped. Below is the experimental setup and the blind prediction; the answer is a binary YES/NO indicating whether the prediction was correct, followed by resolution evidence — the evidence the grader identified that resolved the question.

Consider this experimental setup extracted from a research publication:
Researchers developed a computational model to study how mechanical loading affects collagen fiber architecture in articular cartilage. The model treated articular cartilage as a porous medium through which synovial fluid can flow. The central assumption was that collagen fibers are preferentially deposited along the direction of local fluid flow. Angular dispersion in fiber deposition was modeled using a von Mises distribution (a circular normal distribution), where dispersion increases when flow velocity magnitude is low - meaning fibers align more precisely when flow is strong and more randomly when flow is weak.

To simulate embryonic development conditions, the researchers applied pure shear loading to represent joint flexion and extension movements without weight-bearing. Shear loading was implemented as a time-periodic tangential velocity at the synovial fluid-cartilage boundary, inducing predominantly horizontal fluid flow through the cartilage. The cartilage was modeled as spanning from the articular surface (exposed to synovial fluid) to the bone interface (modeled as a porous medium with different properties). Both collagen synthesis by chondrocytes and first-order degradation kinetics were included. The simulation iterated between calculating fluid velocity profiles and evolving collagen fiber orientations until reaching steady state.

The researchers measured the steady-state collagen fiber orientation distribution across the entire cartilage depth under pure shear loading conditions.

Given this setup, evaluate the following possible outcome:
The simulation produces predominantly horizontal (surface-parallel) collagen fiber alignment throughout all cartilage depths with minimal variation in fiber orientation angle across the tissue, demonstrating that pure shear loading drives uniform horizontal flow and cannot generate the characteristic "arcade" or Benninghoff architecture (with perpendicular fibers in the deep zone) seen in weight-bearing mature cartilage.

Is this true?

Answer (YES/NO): NO